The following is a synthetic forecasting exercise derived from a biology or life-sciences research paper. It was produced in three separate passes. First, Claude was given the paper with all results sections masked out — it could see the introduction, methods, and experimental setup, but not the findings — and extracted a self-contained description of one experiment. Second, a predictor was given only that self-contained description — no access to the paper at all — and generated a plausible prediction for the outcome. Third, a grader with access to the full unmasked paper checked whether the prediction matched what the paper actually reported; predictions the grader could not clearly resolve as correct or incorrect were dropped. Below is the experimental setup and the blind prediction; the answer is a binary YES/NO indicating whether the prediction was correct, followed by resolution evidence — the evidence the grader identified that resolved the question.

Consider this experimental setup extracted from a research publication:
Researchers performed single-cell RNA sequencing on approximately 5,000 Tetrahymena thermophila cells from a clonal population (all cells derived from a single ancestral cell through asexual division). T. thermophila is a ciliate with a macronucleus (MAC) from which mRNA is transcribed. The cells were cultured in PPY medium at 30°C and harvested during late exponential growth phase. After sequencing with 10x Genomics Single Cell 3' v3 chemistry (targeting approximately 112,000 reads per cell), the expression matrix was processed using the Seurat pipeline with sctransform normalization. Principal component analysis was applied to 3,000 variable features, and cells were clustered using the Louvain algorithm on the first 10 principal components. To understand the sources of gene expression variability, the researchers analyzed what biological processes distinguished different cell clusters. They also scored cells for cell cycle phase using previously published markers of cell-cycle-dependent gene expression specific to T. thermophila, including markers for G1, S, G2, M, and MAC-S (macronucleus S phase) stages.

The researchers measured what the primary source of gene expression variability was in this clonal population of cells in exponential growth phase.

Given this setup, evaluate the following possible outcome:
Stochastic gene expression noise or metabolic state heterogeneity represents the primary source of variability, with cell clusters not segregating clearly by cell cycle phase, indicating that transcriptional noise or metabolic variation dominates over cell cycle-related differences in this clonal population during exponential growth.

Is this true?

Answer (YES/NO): NO